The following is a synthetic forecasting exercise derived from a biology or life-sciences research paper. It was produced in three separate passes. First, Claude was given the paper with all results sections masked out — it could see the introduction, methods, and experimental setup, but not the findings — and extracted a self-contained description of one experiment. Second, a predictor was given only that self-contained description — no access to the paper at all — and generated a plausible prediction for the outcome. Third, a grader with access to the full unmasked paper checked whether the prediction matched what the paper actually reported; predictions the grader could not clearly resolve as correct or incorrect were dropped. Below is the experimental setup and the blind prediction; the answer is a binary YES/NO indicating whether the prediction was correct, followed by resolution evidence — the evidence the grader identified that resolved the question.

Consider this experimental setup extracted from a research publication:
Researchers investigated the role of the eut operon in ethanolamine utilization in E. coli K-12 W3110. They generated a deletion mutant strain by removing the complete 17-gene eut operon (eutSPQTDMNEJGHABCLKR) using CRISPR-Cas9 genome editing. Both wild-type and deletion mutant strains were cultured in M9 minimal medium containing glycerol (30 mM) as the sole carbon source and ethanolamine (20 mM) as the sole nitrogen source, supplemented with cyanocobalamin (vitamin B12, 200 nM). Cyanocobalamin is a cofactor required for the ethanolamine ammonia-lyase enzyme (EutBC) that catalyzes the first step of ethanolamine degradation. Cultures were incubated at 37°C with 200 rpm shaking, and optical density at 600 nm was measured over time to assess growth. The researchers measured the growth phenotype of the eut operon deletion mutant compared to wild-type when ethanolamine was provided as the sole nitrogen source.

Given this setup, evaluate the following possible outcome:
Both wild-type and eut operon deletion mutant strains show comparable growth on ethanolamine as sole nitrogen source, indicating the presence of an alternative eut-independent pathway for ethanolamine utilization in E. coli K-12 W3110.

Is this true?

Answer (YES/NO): NO